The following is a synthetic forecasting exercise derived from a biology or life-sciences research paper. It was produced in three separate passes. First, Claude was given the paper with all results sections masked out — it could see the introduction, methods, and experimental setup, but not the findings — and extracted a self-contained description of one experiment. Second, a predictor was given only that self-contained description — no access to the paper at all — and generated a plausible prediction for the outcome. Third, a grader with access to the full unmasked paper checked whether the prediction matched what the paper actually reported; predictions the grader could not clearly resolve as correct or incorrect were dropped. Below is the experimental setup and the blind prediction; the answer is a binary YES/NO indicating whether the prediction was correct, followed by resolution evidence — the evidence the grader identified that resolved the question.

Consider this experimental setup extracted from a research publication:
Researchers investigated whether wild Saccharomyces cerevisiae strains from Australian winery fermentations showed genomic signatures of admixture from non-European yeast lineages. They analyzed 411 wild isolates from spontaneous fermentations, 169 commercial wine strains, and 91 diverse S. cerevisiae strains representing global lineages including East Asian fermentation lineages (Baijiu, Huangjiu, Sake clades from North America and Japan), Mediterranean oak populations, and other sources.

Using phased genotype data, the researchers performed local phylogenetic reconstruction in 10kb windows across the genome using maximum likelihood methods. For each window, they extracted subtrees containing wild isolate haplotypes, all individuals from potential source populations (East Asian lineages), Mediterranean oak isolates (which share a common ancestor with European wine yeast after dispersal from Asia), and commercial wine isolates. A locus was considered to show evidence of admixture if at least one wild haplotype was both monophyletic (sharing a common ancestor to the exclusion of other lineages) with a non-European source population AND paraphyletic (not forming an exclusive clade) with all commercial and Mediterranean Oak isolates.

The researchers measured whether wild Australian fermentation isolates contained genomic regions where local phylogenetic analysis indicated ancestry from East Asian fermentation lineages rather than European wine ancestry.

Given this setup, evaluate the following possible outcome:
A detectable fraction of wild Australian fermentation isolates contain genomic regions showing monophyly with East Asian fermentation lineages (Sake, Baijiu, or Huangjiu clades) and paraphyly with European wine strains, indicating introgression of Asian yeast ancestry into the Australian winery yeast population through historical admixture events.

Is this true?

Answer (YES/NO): YES